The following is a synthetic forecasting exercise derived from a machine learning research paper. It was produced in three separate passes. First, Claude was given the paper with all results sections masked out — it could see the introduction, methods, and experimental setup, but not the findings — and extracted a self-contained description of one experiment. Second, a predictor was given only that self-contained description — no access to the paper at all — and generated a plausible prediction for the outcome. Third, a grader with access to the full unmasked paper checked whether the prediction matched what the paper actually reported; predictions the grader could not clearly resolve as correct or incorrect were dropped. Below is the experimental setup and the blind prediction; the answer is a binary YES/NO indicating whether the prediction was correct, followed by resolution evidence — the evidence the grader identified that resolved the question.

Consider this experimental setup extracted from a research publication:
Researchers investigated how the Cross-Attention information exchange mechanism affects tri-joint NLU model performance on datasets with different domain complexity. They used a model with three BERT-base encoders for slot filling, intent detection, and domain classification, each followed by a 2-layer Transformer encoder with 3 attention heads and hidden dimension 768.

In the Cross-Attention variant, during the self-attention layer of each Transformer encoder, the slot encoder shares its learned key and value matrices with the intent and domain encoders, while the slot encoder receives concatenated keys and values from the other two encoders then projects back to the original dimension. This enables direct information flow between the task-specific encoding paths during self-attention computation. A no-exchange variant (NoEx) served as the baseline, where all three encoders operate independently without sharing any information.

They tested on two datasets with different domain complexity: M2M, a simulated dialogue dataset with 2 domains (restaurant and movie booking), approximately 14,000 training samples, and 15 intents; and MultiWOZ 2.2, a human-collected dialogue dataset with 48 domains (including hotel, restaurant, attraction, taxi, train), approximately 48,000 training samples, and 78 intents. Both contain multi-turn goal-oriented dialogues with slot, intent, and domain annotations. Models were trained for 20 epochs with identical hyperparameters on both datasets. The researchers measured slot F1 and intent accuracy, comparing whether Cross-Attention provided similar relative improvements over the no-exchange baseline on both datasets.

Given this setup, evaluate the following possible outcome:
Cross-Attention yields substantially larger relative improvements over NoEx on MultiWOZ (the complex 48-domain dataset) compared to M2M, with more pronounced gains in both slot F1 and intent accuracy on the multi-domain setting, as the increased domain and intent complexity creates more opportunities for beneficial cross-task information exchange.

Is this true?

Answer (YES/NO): NO